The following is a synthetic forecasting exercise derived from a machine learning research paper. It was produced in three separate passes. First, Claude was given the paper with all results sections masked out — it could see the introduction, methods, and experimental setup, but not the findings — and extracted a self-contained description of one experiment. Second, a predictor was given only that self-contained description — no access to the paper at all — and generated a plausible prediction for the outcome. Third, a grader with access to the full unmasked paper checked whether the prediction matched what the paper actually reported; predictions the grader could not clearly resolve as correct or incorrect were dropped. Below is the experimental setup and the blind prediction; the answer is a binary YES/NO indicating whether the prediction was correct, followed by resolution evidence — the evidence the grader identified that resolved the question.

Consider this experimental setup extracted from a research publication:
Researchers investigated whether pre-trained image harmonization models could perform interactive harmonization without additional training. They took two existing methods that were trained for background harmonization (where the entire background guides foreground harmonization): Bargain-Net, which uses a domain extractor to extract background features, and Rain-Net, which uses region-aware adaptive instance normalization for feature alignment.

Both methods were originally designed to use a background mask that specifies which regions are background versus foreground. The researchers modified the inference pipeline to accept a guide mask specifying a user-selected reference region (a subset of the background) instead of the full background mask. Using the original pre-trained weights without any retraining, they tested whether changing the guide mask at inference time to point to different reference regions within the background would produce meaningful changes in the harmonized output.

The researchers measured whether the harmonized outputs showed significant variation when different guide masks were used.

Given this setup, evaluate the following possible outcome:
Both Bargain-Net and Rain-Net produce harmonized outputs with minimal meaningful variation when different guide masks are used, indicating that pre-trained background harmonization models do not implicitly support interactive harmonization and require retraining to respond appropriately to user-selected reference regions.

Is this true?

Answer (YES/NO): YES